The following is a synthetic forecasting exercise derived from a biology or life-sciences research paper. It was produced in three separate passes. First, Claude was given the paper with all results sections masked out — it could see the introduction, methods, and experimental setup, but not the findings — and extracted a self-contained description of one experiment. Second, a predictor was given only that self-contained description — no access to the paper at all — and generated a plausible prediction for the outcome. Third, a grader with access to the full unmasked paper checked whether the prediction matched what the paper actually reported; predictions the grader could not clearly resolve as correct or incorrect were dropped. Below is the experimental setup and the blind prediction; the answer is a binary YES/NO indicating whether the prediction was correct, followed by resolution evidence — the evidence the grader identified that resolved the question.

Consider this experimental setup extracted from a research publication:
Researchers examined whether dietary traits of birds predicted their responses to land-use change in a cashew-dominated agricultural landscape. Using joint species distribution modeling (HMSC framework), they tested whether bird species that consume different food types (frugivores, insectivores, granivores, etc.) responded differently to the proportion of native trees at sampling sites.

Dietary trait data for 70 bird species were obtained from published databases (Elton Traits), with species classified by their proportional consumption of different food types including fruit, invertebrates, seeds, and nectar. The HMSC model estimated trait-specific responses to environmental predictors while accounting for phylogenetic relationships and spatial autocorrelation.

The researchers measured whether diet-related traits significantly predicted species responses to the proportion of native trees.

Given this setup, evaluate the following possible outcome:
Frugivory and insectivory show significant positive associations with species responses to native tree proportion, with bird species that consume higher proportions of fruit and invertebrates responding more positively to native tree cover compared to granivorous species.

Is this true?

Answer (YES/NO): NO